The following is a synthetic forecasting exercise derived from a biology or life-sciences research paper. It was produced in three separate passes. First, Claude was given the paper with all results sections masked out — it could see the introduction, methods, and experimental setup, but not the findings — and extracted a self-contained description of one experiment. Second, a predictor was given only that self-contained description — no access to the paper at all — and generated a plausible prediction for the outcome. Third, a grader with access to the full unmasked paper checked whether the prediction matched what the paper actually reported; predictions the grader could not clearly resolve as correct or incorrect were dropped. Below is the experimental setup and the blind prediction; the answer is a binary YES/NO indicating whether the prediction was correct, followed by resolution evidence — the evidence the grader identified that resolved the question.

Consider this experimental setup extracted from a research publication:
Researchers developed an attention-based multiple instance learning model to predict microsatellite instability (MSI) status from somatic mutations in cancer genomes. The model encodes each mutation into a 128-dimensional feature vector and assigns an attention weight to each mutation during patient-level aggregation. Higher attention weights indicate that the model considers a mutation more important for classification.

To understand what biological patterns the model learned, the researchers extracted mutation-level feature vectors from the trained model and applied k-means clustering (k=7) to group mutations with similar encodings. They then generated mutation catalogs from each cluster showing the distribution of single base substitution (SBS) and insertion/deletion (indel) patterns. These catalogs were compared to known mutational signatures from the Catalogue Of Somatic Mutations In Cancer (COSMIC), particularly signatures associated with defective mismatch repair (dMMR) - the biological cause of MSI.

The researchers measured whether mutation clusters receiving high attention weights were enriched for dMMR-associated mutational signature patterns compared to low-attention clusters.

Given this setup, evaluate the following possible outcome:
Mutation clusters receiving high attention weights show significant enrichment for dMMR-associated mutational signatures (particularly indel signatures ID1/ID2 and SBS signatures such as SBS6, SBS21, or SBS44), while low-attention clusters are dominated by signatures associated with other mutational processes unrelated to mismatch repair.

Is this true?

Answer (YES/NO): NO